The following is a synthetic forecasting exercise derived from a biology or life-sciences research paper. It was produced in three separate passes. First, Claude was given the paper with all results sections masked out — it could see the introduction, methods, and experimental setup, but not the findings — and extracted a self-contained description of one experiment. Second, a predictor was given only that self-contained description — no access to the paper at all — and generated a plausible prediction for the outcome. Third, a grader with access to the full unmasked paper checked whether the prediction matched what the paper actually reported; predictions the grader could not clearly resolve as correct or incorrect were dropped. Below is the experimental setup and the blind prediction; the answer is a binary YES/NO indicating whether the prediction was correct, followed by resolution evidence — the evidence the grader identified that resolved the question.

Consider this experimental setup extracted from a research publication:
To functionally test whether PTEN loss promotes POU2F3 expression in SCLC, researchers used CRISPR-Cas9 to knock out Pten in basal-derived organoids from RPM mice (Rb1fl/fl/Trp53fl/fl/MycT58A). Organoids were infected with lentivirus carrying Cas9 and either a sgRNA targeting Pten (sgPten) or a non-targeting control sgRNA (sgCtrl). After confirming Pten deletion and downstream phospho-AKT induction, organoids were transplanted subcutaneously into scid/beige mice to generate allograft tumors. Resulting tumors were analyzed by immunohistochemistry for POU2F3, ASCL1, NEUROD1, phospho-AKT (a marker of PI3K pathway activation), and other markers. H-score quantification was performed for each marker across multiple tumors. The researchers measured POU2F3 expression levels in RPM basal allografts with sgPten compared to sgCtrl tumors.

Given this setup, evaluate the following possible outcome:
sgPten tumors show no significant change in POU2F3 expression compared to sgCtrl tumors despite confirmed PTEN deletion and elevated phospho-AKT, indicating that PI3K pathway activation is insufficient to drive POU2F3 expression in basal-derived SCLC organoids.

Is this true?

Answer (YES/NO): NO